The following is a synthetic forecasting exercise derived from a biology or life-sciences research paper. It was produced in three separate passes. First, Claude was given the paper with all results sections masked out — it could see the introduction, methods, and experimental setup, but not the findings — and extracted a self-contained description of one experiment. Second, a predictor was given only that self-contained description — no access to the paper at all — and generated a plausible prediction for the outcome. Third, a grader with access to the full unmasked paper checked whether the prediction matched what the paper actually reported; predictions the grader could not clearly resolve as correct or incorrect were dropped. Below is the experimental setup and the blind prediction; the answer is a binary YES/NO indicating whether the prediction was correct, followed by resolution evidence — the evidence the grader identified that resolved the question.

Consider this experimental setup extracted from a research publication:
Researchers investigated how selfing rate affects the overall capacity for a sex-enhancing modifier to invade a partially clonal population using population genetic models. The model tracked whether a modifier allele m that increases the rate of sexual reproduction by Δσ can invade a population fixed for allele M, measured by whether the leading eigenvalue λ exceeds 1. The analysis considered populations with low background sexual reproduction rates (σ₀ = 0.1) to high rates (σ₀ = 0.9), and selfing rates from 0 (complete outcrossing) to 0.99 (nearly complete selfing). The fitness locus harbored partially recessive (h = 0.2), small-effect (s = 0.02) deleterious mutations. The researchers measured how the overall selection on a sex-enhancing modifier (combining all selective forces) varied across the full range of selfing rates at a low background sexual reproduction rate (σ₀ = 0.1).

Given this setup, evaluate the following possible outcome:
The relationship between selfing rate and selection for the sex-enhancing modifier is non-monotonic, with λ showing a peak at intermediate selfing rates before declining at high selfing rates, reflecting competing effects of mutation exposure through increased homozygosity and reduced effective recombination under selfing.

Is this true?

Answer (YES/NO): NO